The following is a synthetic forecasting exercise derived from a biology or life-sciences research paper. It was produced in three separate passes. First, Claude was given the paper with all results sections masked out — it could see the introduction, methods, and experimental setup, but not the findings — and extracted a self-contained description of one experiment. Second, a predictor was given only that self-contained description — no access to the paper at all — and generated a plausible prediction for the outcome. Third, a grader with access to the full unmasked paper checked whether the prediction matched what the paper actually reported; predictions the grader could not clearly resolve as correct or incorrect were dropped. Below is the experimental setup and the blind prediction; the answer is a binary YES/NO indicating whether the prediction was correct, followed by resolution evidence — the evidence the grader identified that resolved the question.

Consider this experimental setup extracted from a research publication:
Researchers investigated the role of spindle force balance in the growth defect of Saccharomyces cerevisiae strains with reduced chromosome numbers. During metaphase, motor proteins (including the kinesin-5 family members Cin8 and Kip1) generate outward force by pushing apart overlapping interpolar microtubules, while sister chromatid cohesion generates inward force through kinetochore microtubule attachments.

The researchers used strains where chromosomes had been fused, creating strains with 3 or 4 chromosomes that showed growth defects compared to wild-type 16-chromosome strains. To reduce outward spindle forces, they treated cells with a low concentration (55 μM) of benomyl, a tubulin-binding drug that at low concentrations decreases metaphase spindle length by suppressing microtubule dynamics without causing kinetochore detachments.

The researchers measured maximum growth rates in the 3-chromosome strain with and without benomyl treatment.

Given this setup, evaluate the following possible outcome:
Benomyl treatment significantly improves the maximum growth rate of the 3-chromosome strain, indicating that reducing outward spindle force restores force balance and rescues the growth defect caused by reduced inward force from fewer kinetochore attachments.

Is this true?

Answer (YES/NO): YES